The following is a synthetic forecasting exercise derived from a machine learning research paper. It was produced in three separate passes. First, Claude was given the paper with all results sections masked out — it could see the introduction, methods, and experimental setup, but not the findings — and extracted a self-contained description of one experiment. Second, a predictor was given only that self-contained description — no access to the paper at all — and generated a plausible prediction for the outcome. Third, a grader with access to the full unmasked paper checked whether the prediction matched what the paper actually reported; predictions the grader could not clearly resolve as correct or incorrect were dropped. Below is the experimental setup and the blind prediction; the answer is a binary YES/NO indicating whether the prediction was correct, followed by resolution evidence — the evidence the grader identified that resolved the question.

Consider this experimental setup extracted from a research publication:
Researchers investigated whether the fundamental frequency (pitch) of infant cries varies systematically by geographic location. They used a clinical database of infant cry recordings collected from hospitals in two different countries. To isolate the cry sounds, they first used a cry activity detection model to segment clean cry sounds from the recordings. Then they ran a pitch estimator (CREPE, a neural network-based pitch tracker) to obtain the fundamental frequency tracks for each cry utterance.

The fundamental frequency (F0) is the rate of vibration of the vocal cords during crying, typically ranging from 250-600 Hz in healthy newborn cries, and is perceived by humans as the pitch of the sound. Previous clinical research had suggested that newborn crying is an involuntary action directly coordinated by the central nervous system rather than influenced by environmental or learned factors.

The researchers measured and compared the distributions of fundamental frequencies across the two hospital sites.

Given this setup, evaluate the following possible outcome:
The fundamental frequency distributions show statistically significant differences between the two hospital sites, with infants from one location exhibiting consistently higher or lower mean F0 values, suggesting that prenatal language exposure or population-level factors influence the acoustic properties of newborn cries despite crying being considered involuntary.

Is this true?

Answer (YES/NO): NO